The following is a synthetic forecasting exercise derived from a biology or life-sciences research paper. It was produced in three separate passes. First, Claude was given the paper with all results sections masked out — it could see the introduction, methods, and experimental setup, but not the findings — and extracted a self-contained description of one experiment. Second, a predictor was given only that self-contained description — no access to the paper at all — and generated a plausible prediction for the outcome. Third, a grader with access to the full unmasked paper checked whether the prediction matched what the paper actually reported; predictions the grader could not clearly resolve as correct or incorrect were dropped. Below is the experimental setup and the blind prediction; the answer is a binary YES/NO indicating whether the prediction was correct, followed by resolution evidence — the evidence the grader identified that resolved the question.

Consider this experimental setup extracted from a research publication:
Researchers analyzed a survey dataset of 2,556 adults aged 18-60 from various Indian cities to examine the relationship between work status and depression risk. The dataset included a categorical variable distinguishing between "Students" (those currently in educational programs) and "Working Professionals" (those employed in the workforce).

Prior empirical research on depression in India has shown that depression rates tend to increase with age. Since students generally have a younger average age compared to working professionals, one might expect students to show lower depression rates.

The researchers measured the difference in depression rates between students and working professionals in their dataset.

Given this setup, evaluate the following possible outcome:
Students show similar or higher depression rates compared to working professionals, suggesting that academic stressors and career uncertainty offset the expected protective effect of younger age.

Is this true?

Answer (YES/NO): YES